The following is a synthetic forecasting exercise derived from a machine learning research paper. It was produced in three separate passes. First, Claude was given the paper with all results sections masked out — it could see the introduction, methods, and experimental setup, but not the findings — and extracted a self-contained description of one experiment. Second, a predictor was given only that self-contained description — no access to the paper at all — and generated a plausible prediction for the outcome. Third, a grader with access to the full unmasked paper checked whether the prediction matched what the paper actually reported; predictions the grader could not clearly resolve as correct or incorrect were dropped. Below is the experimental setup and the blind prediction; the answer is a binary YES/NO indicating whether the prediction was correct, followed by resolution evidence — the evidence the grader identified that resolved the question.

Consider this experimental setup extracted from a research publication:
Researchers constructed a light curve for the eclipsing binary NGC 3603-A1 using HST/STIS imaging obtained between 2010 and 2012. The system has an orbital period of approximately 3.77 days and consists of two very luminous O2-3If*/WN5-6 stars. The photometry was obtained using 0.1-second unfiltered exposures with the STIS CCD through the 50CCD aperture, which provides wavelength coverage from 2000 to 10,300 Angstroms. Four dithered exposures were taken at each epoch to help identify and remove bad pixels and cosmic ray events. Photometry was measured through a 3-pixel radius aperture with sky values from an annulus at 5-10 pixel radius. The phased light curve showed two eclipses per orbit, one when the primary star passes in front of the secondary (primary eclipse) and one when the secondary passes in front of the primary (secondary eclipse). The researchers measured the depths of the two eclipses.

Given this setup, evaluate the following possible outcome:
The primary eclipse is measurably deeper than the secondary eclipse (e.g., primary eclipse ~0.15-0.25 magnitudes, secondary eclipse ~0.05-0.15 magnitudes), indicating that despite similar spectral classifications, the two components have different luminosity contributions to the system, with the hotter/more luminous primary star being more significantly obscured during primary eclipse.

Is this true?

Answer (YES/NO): NO